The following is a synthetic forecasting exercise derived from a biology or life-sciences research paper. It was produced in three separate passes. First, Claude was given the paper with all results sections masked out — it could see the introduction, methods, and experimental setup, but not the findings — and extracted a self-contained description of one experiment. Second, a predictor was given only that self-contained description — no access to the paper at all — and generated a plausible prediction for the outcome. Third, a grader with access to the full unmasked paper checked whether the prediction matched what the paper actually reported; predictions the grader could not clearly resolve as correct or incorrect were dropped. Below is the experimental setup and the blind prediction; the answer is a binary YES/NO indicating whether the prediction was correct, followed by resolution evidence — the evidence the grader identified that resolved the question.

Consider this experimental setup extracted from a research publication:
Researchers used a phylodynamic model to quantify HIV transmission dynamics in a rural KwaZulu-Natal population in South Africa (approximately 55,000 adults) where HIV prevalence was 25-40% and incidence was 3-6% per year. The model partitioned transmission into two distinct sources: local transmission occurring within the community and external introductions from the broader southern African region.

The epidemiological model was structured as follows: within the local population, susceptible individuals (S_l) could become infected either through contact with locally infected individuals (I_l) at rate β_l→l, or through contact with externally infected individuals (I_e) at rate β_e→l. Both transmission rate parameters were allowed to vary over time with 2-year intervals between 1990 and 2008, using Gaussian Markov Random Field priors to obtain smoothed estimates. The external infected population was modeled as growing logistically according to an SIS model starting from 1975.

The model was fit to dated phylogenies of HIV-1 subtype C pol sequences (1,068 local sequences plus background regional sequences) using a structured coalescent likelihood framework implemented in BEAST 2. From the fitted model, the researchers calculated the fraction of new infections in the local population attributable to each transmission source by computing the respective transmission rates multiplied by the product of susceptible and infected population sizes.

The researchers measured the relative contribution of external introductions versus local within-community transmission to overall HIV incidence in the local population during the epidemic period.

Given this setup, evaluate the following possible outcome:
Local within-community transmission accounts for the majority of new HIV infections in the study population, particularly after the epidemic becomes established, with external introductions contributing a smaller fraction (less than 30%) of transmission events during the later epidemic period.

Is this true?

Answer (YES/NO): NO